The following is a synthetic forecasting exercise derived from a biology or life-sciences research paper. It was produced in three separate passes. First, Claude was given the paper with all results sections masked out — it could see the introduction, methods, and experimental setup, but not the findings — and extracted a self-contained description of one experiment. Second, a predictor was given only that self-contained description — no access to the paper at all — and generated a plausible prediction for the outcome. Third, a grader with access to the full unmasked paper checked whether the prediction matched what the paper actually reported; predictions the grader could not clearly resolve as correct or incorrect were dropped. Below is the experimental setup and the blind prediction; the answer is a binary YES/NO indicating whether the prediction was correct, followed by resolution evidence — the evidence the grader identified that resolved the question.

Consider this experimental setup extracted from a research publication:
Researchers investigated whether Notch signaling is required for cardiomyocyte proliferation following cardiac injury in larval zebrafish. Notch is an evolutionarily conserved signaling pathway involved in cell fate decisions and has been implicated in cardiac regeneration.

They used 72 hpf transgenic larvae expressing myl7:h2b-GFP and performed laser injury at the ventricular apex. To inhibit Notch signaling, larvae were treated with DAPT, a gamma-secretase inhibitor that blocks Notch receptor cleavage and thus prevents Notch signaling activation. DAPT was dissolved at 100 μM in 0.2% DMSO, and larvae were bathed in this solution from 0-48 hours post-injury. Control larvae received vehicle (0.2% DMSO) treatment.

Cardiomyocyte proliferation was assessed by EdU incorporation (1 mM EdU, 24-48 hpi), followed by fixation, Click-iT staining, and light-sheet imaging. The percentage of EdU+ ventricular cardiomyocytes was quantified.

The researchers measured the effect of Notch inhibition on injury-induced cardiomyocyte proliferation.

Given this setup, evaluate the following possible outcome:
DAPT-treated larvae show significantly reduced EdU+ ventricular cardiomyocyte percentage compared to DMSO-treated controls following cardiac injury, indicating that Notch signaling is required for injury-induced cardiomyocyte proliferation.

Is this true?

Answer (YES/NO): NO